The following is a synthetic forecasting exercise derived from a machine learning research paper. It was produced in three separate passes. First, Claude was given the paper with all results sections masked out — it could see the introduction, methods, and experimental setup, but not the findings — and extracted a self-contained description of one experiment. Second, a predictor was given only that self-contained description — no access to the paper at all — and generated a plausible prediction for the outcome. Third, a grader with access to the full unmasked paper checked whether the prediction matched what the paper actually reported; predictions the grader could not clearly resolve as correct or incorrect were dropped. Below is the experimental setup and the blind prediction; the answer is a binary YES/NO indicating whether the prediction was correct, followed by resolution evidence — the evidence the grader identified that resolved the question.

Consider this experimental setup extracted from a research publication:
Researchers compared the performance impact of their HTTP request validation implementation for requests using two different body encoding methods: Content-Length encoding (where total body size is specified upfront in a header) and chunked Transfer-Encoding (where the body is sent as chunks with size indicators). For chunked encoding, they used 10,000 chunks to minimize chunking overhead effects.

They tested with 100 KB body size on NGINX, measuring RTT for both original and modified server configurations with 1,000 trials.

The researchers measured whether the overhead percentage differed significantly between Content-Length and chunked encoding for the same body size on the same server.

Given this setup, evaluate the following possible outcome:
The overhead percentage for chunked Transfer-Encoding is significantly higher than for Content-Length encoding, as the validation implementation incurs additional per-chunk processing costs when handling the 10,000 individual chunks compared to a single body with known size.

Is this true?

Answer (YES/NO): NO